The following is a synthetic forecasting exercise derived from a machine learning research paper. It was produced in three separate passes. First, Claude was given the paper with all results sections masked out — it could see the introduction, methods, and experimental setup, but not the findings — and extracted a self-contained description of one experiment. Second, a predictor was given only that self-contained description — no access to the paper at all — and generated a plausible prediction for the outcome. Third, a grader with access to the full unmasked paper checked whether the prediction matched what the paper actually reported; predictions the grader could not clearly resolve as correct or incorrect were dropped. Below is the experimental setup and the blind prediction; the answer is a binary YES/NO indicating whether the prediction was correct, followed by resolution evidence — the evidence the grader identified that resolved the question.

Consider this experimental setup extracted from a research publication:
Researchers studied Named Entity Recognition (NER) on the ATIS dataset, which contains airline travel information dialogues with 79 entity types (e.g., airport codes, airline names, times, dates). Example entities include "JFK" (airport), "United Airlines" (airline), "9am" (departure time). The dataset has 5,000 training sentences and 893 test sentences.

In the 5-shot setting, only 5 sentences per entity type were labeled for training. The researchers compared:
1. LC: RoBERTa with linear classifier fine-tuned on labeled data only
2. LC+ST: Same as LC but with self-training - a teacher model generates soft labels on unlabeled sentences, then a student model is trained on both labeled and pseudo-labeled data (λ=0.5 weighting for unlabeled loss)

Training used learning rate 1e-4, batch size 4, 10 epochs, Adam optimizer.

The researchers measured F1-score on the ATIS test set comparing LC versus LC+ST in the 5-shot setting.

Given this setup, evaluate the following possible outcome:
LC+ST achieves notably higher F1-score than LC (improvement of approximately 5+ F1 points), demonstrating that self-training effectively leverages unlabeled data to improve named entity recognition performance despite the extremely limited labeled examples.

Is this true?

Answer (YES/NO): NO